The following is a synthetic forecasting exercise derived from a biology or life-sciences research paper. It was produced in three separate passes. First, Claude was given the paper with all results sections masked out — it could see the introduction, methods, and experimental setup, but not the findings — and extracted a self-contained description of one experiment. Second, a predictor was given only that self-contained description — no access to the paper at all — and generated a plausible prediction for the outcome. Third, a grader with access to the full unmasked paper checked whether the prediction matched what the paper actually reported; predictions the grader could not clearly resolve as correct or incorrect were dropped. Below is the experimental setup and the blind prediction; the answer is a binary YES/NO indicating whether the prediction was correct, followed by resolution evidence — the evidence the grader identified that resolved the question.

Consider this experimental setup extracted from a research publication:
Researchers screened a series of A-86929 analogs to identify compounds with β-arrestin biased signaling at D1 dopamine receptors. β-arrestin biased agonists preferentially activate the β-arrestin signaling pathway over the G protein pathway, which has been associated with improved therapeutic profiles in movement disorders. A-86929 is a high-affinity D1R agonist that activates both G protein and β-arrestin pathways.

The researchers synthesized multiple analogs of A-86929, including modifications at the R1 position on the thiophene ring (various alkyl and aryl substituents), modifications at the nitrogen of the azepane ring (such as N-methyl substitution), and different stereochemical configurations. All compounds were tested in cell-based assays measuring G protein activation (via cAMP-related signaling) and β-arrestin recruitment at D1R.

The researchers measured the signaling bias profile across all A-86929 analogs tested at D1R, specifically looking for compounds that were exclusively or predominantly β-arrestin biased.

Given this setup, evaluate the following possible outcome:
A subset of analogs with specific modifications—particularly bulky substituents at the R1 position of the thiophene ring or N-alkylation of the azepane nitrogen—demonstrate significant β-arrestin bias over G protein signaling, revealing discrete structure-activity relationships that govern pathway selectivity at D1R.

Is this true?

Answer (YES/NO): NO